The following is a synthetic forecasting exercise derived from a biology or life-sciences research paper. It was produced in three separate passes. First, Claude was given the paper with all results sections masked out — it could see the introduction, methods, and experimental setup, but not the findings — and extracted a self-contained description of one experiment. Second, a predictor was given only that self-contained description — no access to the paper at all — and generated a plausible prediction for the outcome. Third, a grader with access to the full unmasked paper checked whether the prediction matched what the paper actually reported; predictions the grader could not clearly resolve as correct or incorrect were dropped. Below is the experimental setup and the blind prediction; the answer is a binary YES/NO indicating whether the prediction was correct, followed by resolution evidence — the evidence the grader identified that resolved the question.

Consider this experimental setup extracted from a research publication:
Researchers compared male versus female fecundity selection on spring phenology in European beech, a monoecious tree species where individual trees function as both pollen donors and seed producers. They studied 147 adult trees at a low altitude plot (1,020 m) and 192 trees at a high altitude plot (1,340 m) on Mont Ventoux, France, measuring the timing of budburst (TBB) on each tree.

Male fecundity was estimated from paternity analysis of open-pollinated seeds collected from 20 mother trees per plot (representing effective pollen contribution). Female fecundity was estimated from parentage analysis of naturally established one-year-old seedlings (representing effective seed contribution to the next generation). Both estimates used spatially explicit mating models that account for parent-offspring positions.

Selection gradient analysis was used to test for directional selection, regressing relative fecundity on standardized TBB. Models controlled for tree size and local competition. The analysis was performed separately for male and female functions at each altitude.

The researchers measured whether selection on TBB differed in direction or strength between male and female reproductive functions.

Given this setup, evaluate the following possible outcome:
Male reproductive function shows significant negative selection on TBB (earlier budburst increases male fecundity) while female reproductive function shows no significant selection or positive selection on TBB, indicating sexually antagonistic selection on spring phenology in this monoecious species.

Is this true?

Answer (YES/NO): NO